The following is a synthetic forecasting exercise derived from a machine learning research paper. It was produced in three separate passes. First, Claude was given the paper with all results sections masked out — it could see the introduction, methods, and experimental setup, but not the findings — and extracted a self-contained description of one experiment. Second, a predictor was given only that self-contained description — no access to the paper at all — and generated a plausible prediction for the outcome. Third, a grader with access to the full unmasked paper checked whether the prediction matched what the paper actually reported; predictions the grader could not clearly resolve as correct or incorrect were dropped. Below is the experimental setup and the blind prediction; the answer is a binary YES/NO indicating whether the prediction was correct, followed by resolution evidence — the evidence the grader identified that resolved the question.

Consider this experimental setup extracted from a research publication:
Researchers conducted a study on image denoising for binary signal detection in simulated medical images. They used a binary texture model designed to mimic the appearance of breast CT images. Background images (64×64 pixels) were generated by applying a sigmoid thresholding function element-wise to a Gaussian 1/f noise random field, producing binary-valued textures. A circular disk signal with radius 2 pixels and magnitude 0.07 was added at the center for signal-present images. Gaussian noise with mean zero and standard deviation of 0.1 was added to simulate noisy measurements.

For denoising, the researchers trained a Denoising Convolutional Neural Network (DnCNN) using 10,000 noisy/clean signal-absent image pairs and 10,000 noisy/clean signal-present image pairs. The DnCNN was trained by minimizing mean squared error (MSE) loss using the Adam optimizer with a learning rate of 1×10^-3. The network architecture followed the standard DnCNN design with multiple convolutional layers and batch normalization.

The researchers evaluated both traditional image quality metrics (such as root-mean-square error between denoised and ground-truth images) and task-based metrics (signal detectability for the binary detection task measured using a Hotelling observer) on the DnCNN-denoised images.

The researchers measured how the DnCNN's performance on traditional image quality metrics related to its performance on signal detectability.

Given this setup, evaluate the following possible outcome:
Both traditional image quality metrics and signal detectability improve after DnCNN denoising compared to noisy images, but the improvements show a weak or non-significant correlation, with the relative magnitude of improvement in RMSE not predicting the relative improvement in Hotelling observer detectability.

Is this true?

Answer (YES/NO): NO